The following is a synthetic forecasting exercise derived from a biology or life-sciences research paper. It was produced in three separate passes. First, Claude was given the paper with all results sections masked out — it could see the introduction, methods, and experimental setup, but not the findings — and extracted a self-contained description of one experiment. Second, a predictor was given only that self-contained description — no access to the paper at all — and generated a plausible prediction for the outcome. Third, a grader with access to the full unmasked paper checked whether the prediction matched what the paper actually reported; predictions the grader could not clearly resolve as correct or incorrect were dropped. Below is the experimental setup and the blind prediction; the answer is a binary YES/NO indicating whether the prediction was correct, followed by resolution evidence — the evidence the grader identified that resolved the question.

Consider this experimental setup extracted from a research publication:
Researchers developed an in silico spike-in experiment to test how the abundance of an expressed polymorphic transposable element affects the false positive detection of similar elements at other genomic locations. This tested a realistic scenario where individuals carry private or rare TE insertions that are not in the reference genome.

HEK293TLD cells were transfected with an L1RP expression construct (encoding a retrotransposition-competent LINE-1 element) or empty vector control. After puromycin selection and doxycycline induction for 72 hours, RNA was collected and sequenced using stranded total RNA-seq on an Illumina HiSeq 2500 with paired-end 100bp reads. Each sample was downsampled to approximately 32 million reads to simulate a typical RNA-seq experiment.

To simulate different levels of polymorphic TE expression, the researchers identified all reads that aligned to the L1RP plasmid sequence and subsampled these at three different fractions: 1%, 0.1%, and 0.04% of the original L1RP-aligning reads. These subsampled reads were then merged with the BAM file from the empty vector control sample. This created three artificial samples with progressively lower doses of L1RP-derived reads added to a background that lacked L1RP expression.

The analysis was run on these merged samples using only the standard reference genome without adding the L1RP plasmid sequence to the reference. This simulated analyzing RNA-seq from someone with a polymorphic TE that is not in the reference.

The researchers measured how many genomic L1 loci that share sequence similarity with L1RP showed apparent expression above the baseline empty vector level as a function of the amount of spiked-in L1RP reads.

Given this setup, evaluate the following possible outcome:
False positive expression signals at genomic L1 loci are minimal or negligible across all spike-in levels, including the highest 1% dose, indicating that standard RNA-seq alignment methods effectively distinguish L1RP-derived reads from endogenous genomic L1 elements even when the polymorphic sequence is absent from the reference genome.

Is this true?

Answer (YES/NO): NO